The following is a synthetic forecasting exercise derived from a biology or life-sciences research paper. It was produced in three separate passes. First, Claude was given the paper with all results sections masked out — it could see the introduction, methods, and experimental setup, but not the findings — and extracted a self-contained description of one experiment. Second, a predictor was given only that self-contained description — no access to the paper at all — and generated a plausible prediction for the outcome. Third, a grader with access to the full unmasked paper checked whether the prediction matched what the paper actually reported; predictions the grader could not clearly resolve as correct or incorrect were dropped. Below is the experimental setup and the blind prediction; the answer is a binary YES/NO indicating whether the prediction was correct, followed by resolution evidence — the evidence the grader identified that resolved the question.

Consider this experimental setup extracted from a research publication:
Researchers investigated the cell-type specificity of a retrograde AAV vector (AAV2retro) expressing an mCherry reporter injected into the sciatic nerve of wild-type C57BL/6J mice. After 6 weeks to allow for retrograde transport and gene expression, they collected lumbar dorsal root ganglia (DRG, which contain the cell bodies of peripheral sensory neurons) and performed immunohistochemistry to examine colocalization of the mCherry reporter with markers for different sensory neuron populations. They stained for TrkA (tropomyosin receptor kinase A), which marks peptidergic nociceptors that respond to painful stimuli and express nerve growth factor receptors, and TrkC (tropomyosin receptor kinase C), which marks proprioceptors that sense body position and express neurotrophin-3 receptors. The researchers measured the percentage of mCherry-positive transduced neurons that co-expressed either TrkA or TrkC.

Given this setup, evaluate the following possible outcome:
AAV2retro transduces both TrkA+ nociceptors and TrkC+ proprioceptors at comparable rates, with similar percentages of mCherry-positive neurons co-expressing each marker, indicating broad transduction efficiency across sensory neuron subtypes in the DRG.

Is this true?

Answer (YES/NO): NO